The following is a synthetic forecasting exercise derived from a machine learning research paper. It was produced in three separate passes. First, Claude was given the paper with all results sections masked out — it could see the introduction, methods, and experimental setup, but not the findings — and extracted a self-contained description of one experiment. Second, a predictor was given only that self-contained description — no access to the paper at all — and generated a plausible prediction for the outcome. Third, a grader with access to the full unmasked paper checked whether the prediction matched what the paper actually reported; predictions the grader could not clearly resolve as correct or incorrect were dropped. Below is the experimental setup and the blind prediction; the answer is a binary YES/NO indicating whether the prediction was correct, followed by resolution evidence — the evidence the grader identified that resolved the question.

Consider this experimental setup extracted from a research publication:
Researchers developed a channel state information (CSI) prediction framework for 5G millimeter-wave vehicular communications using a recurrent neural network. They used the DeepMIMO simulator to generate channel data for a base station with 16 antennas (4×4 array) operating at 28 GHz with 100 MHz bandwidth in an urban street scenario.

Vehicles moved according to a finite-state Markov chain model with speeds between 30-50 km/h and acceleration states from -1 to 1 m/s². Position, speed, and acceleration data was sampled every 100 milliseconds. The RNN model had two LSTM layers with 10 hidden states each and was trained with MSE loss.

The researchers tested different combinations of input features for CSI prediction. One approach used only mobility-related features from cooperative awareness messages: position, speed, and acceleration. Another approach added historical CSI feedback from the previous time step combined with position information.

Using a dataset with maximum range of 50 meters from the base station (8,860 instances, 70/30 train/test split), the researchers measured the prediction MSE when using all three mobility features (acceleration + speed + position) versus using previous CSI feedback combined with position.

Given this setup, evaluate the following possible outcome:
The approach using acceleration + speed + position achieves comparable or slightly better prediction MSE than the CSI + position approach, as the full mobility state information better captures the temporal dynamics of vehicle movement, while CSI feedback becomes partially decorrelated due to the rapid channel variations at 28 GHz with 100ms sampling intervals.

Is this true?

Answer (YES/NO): NO